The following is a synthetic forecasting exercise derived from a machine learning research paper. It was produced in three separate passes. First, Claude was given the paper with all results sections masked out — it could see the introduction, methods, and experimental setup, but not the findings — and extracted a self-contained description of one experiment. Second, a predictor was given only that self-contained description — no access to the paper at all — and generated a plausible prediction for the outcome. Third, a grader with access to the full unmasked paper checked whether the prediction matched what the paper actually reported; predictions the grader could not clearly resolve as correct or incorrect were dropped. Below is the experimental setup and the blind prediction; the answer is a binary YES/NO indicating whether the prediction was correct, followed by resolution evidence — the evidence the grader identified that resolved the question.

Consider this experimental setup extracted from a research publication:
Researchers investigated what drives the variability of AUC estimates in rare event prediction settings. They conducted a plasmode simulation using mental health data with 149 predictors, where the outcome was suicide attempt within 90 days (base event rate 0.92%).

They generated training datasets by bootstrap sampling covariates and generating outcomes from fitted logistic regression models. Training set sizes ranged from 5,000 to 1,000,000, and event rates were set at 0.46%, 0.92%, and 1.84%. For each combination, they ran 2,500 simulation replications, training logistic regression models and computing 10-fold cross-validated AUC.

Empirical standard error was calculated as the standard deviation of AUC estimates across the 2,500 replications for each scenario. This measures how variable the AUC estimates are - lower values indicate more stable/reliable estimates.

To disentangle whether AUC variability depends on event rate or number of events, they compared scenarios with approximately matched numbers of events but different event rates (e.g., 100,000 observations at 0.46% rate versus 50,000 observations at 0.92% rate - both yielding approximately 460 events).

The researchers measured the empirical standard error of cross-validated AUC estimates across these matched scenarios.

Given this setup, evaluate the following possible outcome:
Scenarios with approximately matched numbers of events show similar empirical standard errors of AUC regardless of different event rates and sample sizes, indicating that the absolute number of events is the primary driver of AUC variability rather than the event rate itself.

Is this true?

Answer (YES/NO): YES